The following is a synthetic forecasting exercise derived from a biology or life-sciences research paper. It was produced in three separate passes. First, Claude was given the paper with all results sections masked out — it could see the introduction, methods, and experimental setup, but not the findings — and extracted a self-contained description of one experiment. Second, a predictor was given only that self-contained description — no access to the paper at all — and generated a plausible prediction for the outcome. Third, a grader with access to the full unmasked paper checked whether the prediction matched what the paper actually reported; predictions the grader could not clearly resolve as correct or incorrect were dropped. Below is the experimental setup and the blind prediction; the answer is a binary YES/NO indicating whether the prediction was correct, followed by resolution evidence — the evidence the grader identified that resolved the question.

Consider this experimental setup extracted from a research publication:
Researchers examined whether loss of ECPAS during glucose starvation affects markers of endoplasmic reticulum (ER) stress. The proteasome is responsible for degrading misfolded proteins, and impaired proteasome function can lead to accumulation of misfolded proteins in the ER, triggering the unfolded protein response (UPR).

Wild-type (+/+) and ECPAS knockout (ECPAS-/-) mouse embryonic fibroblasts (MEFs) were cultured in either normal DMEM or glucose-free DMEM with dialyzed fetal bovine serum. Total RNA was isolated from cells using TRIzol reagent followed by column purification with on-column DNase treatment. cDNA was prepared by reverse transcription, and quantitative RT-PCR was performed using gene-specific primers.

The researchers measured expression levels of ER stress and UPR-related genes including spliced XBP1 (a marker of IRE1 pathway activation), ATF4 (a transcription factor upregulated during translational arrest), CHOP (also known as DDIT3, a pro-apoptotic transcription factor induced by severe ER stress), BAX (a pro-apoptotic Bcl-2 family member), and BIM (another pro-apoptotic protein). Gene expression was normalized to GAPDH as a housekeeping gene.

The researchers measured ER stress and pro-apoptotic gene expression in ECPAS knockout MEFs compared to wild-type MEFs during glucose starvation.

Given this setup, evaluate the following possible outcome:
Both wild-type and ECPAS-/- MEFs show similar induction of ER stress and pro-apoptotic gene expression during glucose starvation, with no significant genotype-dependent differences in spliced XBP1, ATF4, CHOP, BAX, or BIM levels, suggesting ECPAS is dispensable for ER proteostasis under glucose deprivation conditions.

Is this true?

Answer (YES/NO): NO